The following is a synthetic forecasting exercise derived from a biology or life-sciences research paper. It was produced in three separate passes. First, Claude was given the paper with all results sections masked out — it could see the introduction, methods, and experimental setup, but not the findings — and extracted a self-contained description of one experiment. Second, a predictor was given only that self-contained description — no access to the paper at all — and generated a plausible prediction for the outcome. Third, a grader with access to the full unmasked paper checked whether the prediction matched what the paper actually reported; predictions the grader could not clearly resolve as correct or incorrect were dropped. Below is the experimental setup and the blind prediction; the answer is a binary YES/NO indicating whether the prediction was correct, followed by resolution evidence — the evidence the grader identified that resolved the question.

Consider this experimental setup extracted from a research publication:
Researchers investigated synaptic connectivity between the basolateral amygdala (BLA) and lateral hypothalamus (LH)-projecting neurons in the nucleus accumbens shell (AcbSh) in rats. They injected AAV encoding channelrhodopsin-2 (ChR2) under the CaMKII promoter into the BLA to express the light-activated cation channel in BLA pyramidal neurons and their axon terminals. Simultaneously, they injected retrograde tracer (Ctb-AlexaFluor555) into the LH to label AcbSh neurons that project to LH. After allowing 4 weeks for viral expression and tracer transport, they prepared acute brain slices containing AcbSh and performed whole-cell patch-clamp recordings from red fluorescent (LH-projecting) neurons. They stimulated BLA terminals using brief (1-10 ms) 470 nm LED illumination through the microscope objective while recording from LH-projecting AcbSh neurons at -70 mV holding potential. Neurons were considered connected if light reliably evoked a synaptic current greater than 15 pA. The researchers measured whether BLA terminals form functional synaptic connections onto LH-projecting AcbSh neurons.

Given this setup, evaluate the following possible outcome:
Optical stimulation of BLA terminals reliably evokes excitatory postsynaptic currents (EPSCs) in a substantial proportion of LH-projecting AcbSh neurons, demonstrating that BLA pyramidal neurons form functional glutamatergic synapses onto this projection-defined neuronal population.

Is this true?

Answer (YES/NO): YES